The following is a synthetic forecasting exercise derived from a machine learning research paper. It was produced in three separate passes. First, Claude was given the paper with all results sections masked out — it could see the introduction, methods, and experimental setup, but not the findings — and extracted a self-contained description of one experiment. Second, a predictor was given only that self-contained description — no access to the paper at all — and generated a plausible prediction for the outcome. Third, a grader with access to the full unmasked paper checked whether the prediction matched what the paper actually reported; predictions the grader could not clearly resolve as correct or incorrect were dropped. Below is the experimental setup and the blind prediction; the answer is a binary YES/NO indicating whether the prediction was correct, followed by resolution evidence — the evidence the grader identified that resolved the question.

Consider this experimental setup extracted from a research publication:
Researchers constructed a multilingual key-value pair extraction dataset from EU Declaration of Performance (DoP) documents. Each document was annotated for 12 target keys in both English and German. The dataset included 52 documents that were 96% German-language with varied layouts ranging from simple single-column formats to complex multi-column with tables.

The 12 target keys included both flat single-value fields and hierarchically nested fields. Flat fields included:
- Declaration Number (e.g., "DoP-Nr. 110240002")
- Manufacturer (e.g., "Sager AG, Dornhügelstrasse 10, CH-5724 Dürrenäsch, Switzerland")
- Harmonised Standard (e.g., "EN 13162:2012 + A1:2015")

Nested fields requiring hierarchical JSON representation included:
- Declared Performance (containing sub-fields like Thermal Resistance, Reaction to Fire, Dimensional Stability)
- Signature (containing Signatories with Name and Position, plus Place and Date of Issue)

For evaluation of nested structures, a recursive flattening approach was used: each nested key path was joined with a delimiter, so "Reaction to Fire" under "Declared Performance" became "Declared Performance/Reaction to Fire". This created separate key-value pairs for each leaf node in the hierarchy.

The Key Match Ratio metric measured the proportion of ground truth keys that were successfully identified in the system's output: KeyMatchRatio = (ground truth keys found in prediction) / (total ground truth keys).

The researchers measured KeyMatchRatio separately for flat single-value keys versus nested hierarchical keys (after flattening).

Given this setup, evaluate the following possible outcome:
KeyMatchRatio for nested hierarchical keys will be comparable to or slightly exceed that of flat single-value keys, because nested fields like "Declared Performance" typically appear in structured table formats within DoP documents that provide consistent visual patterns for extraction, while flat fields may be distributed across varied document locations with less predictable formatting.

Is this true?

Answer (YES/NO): NO